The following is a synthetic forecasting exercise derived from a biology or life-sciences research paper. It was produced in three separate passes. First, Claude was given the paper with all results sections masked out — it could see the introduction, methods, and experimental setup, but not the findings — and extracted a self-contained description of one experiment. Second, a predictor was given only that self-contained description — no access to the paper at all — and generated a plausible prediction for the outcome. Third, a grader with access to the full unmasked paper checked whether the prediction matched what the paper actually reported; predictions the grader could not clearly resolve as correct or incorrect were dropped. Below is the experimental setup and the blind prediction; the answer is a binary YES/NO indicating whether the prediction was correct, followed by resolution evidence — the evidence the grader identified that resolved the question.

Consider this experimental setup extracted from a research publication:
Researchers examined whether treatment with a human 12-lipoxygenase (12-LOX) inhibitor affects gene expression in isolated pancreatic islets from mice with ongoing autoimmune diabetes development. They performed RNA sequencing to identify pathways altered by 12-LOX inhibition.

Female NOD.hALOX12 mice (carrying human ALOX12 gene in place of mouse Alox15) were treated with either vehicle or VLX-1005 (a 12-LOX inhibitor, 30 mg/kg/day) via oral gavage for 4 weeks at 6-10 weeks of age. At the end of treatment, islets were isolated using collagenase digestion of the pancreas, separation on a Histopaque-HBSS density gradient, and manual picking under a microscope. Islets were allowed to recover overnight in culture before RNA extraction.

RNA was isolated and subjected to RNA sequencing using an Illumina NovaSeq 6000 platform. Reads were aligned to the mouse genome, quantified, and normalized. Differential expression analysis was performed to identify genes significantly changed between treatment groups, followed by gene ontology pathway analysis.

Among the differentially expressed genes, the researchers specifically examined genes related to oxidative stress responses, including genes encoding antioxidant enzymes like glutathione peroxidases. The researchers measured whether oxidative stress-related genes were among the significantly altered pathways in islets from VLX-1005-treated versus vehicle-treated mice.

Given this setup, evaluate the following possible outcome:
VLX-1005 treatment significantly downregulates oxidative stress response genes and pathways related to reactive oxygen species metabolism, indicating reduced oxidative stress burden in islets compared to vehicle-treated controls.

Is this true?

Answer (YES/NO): NO